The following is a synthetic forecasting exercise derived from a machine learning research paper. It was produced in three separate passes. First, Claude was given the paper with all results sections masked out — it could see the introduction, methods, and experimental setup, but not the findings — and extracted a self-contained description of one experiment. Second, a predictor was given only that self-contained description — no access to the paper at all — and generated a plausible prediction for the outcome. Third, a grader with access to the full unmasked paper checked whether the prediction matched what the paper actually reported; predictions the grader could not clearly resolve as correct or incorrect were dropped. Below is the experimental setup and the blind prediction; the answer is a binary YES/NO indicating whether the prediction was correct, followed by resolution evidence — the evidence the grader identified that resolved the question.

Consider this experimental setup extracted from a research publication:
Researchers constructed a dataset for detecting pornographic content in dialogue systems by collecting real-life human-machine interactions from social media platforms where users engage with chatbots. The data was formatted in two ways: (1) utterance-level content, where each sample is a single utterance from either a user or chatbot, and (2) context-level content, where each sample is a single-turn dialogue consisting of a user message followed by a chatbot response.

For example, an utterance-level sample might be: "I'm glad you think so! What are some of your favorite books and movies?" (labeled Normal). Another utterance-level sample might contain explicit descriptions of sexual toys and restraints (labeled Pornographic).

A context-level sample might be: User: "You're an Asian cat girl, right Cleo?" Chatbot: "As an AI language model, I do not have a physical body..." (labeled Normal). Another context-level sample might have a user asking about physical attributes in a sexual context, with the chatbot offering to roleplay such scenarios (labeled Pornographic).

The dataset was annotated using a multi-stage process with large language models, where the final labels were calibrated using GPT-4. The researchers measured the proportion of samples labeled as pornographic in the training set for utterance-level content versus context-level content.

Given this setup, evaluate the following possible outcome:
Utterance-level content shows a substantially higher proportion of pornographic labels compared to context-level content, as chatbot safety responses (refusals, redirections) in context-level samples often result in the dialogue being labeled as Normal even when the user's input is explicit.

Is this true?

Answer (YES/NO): NO